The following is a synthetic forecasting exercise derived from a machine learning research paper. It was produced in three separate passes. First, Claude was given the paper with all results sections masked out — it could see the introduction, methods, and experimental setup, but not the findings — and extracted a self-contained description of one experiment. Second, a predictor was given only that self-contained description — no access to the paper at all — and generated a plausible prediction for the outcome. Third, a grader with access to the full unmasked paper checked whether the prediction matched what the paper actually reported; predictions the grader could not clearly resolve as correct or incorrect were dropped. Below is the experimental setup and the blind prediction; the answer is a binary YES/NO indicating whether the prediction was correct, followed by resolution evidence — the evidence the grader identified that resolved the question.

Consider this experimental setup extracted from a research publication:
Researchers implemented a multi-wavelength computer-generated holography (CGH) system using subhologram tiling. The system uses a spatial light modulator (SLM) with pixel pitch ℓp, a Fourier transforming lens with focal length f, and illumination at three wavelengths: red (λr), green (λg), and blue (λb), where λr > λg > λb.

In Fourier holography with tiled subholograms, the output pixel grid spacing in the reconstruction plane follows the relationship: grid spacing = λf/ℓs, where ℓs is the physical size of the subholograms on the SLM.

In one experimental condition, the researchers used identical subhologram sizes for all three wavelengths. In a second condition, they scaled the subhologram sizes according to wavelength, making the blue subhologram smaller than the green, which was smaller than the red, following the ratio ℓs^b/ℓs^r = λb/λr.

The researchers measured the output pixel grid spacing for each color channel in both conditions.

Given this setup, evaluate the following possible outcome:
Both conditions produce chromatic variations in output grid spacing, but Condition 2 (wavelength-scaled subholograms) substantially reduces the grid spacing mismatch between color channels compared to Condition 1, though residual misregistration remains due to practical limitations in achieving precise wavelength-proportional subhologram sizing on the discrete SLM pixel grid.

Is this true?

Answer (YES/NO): NO